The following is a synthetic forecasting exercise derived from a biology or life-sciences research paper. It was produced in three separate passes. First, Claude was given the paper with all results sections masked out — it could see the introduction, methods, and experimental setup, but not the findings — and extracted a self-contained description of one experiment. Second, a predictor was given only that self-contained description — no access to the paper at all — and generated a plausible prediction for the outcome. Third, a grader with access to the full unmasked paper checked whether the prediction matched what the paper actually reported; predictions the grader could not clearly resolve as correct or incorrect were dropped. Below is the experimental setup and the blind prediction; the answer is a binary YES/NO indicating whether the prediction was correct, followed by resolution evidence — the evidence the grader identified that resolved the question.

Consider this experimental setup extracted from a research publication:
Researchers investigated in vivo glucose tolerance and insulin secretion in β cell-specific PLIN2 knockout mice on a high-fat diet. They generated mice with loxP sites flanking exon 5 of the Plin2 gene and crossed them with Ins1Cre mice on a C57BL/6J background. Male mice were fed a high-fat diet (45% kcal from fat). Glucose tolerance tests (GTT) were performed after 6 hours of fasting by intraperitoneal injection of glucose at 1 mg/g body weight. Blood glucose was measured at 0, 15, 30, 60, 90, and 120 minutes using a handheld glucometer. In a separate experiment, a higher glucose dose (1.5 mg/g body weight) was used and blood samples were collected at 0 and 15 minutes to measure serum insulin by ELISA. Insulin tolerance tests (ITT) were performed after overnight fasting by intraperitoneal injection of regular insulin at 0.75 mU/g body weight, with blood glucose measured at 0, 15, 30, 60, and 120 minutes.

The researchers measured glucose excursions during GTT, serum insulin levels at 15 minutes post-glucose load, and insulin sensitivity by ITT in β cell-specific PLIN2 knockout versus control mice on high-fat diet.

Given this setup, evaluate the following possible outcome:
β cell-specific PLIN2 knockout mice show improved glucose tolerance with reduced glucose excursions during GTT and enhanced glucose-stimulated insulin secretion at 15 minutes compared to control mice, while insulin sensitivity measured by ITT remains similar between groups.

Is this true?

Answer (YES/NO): NO